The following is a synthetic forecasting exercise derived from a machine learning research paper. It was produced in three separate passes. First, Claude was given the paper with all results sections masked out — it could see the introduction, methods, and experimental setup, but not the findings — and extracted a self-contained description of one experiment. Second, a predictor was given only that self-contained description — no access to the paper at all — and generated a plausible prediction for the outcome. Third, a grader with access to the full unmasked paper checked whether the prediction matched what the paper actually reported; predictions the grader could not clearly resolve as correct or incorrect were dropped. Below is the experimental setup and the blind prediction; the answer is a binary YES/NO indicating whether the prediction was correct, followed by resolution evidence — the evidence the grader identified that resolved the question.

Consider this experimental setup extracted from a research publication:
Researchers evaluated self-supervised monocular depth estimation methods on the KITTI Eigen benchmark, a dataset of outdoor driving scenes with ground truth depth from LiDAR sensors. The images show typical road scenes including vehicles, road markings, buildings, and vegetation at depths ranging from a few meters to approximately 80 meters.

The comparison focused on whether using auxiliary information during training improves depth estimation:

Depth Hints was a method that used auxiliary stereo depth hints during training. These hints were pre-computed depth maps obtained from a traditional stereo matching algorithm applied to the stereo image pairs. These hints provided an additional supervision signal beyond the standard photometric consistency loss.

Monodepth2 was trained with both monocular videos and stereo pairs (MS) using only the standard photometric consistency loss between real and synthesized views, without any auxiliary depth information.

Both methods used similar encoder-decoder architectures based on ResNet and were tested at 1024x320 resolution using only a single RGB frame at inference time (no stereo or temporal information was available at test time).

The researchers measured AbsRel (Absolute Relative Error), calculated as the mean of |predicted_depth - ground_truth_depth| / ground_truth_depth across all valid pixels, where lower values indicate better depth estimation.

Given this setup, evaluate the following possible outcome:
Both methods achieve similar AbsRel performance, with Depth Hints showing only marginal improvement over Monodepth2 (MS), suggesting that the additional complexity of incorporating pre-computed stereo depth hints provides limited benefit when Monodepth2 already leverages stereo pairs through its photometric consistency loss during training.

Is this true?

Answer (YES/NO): NO